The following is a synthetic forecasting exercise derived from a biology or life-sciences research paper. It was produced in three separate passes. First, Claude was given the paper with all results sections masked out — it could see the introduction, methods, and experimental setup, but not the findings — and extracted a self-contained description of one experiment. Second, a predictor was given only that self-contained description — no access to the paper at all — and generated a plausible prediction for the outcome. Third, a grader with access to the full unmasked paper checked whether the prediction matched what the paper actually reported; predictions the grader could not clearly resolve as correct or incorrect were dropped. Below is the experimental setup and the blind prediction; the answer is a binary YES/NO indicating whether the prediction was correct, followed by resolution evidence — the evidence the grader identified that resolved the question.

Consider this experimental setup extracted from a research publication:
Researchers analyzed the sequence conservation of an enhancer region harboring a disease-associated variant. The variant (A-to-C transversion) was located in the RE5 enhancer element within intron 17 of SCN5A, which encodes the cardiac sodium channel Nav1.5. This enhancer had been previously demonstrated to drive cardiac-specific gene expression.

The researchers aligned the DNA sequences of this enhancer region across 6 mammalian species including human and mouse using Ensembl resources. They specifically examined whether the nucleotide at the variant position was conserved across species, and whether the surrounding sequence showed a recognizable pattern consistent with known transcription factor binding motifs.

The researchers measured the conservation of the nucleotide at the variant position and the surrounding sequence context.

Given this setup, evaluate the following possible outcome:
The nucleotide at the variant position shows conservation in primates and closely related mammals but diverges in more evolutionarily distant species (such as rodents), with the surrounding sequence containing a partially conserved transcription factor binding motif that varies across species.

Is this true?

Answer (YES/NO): NO